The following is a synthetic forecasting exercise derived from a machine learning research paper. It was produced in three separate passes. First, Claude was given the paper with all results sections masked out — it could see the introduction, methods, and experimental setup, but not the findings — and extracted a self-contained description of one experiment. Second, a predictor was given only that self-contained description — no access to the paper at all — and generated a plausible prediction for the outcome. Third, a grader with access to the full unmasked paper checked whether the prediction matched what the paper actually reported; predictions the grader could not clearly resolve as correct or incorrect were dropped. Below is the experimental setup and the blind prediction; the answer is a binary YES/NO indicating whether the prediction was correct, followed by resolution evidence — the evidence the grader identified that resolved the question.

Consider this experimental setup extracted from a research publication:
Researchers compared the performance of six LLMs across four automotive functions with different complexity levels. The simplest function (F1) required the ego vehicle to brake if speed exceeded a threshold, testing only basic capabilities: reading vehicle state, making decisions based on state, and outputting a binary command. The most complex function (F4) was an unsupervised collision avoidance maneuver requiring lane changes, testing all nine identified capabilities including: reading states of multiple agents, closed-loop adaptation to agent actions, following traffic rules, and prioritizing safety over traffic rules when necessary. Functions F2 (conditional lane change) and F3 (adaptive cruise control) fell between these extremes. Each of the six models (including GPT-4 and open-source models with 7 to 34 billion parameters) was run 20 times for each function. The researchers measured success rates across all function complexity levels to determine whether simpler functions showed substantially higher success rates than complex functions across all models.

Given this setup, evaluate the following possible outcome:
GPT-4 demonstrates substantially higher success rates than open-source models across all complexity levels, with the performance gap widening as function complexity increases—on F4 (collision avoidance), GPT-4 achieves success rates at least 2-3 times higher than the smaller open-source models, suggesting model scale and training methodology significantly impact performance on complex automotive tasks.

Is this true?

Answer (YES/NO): NO